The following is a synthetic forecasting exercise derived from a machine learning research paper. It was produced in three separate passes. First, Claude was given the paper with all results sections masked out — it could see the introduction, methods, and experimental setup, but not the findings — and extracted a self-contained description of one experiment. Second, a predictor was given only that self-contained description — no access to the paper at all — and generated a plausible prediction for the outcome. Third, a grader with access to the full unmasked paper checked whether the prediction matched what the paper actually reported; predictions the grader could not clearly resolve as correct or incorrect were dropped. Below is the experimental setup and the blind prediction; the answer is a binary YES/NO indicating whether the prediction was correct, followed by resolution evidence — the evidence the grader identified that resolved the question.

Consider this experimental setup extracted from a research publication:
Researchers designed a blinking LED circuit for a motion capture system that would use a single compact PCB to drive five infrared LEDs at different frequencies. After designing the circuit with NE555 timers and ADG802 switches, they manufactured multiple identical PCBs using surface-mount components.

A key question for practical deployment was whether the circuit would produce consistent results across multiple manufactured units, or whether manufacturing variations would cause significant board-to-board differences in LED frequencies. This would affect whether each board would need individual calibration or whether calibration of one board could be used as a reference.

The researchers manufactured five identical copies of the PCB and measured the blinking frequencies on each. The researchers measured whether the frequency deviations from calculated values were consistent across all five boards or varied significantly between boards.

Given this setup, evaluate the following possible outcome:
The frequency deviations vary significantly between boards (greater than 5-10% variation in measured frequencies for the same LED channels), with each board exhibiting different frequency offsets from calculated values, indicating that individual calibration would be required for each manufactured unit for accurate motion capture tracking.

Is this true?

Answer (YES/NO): NO